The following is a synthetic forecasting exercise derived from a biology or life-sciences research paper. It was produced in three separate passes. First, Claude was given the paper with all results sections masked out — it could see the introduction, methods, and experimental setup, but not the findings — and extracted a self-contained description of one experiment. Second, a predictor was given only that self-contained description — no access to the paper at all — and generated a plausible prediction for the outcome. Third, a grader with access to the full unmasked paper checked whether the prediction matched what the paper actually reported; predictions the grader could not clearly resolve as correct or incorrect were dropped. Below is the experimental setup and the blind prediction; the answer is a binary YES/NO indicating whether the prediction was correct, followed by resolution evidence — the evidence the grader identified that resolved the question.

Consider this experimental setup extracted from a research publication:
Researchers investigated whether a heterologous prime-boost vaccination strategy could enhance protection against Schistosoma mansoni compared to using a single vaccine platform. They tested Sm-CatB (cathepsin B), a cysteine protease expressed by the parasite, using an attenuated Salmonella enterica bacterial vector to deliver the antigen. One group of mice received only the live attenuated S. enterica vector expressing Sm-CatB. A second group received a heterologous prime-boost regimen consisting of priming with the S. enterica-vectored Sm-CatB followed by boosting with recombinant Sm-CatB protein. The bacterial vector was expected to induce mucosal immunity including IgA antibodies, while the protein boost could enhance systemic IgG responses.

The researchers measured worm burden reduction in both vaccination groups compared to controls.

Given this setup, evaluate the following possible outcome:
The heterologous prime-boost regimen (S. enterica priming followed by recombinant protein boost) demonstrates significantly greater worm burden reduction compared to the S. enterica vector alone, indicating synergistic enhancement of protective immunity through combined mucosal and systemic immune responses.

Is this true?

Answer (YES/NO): YES